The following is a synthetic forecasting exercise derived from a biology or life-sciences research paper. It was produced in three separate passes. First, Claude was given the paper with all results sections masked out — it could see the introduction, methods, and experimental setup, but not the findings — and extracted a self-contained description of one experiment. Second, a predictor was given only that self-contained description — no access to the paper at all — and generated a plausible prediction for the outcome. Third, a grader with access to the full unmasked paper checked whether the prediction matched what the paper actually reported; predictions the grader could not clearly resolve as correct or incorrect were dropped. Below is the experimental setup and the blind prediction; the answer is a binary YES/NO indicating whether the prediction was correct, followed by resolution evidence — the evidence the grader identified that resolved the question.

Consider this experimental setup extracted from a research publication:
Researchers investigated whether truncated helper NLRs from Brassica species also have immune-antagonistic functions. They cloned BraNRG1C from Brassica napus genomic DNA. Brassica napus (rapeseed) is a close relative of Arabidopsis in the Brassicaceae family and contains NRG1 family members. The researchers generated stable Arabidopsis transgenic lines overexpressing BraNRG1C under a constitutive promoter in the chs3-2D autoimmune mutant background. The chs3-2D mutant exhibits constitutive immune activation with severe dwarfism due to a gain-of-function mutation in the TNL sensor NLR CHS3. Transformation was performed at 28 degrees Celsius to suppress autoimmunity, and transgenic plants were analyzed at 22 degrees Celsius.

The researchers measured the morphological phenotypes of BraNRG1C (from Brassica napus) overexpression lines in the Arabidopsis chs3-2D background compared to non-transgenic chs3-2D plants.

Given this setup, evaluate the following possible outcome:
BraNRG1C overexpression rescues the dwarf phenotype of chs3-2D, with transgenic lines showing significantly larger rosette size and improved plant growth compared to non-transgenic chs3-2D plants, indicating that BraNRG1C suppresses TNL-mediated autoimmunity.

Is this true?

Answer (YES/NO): YES